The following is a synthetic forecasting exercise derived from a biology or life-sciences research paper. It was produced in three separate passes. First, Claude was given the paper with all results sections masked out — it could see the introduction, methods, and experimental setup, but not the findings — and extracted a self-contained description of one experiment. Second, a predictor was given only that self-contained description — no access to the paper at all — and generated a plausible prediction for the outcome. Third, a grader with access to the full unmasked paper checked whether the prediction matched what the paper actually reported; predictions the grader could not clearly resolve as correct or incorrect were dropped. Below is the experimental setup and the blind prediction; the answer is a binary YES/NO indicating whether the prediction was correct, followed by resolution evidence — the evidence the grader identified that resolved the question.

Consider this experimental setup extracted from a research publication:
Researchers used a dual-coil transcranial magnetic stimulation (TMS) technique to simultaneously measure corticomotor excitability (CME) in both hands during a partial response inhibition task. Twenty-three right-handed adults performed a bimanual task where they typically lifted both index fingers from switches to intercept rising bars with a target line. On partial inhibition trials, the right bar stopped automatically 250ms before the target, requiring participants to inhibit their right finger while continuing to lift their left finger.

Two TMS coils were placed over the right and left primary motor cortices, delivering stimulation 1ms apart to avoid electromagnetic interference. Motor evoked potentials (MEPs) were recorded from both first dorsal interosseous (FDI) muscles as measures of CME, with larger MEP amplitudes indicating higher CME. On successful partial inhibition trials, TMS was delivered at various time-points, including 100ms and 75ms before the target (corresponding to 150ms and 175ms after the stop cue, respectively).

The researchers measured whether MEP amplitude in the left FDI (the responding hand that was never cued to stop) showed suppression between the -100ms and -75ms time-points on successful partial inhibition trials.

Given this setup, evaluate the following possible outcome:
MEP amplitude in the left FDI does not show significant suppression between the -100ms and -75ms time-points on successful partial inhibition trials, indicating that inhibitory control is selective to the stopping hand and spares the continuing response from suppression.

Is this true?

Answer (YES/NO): NO